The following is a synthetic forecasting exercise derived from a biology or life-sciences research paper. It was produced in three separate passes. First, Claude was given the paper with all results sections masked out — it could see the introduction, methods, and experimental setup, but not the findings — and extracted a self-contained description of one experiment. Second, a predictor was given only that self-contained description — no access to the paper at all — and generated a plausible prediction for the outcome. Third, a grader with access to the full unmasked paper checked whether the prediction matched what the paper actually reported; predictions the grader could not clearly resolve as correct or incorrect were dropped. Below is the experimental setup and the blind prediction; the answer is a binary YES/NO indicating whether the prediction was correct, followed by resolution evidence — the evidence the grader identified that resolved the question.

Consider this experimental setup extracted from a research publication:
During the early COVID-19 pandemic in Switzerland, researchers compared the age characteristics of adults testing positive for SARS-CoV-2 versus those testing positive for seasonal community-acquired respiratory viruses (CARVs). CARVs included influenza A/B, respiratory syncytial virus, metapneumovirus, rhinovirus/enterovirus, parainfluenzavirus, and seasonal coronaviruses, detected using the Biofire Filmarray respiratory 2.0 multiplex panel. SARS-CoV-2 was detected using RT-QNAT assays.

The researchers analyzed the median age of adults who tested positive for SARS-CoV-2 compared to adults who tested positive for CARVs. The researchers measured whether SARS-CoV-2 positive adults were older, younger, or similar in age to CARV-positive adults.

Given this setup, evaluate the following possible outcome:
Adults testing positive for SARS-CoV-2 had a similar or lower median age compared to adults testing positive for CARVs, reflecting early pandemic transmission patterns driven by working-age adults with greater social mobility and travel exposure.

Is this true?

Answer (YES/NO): NO